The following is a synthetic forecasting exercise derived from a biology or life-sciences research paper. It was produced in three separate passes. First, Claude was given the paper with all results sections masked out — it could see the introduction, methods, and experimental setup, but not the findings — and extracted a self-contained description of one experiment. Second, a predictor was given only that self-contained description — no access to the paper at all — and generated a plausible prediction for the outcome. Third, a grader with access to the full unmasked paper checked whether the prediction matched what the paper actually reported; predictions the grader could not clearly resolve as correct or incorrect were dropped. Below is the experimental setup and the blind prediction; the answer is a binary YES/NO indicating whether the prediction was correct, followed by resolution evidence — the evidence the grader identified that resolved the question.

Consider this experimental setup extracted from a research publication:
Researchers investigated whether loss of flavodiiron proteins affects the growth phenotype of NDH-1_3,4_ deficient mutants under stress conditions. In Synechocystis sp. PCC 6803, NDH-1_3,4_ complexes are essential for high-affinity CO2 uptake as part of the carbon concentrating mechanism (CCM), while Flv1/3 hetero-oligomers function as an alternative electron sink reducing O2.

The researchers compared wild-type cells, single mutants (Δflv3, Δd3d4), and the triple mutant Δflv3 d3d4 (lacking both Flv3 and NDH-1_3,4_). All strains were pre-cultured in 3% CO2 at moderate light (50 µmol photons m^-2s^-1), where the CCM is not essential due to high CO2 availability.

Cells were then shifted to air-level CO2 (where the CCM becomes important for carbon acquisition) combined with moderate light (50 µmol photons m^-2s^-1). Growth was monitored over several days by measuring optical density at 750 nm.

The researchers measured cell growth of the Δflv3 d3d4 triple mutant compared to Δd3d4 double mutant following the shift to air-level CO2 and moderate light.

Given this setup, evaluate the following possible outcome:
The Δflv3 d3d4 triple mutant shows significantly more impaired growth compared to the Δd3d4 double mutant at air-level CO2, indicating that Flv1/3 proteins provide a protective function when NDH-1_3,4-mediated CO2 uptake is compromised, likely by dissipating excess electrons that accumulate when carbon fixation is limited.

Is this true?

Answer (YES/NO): NO